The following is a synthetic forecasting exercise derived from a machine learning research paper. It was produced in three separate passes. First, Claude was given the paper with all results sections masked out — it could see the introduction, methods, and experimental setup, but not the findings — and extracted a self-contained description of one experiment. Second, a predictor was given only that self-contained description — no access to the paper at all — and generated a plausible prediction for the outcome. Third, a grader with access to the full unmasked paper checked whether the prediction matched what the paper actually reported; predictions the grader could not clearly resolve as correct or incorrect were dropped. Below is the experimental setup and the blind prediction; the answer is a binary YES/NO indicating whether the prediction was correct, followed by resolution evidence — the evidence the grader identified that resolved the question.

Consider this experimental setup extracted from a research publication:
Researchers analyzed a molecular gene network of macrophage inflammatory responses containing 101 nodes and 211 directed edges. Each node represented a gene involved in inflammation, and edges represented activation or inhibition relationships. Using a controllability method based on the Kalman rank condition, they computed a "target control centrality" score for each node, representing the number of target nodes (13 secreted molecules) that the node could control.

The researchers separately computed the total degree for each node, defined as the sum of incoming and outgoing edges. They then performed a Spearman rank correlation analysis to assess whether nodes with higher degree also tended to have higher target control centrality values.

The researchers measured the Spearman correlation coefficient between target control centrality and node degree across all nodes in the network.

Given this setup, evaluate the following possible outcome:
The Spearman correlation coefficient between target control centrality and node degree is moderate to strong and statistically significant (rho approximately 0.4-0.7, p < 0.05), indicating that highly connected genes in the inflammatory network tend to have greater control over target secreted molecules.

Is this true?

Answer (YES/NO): NO